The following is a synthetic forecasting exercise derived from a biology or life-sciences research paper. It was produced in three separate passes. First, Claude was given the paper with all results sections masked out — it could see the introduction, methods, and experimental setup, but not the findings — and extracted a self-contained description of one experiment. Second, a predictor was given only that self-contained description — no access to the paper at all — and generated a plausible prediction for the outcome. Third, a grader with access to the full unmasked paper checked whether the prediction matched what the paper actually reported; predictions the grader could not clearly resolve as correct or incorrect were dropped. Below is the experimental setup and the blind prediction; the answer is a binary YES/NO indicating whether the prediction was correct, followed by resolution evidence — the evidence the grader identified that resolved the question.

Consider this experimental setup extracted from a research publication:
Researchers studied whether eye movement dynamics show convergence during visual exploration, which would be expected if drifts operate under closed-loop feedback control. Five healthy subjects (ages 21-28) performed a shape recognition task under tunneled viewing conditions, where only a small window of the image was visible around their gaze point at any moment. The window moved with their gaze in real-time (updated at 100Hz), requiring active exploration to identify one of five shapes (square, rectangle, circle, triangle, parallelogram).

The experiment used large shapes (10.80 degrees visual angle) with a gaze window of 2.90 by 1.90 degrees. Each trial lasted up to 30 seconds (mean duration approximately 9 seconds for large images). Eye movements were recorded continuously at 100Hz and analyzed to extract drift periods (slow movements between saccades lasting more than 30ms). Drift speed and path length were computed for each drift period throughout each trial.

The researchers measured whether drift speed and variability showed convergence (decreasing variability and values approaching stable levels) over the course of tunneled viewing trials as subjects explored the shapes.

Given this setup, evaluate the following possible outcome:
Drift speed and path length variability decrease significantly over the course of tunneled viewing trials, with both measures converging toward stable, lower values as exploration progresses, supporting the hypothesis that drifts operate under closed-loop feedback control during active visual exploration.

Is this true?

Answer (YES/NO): NO